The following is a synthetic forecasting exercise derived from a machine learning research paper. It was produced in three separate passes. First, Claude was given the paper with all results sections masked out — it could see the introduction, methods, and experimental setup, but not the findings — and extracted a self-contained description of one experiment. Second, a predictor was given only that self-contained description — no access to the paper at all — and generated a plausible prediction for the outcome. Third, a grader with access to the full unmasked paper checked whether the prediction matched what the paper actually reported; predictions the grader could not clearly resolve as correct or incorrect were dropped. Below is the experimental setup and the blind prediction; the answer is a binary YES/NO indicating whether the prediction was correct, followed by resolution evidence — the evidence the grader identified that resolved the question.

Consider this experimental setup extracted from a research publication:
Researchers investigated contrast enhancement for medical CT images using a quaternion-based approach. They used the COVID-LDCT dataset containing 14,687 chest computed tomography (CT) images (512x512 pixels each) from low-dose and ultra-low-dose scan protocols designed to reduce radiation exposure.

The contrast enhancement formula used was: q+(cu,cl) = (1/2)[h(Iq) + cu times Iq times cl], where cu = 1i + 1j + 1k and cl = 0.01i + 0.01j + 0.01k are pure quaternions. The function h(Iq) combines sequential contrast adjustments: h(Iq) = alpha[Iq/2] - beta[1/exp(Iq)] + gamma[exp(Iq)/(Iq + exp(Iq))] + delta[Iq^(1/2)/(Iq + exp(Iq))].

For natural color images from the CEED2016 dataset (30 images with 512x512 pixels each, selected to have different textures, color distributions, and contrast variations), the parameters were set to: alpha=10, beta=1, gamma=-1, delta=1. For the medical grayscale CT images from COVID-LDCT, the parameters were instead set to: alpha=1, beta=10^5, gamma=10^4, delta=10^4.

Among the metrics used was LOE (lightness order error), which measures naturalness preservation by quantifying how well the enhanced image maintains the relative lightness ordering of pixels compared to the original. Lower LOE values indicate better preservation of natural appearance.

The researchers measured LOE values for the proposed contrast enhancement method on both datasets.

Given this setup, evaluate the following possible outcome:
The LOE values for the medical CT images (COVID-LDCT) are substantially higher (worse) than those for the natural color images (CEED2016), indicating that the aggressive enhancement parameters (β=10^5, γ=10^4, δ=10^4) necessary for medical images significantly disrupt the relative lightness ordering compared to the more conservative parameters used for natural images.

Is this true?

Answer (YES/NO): NO